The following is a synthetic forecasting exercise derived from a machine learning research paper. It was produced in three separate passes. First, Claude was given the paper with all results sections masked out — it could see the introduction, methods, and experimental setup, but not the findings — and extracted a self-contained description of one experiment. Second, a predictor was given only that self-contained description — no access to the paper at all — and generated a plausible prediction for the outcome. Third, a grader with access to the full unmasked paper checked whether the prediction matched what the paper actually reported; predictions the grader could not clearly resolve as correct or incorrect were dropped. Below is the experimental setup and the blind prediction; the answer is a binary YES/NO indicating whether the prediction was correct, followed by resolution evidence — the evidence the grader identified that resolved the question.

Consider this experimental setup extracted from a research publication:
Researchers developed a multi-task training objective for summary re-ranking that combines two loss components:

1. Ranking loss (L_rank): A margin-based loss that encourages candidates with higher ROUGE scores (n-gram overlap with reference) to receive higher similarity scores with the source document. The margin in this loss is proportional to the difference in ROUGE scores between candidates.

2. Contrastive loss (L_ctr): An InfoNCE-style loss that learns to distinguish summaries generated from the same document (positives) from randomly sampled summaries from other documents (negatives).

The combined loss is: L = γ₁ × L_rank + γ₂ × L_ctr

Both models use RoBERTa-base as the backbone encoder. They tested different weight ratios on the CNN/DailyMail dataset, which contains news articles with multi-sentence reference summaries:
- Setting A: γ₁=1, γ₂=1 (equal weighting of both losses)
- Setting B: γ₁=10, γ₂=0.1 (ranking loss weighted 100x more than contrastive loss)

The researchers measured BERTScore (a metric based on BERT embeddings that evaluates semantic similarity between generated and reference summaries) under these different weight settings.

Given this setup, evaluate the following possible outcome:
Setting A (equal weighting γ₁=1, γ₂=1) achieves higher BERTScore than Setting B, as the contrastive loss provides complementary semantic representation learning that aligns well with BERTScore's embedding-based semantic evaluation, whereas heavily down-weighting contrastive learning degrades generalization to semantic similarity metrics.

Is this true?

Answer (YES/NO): NO